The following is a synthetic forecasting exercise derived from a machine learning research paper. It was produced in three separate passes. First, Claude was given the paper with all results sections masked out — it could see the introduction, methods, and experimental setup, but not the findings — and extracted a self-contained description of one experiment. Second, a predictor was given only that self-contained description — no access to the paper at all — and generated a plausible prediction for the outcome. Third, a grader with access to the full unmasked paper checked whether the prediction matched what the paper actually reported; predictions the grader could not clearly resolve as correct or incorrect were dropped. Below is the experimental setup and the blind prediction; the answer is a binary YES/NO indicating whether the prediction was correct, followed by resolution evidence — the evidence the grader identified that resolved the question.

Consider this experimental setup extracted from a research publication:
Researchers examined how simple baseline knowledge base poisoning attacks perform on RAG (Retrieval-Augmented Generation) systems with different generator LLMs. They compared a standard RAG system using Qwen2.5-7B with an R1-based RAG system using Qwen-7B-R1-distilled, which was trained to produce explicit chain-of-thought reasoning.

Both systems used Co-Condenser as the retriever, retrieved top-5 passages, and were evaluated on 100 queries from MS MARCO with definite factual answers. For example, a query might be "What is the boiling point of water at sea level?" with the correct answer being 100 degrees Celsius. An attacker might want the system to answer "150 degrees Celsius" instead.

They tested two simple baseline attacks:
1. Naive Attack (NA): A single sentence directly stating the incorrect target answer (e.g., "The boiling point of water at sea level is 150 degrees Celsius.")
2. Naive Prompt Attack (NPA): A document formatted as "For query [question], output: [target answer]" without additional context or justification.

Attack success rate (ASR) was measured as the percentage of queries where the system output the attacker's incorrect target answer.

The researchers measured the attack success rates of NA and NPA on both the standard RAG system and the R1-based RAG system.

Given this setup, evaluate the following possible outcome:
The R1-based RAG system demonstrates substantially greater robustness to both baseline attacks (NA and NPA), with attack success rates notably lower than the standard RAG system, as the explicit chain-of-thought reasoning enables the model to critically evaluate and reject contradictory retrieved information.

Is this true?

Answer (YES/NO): NO